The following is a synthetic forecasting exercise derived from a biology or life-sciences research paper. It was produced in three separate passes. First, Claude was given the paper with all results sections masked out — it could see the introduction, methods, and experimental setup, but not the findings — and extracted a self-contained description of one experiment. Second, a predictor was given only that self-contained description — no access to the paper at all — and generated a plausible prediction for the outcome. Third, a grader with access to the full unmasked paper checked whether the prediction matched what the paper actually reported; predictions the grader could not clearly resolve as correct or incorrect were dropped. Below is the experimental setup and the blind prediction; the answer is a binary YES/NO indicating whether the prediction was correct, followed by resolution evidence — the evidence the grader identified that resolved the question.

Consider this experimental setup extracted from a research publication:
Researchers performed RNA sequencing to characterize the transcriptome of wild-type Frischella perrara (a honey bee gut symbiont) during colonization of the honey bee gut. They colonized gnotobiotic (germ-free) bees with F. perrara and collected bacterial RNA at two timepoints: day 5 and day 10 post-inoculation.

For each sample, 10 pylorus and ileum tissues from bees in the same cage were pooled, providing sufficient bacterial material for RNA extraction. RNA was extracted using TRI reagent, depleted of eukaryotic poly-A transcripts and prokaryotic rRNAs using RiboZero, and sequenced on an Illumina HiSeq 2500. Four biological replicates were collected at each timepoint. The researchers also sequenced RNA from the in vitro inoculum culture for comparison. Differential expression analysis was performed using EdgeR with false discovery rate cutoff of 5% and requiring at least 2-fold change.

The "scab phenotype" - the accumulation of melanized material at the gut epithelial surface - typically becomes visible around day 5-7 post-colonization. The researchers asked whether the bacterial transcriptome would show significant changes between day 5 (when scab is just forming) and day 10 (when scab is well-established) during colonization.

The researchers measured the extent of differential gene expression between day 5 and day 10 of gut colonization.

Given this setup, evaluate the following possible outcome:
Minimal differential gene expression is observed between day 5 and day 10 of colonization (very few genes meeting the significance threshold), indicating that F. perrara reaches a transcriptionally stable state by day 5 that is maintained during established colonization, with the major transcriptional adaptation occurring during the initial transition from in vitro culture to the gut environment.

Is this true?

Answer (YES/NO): YES